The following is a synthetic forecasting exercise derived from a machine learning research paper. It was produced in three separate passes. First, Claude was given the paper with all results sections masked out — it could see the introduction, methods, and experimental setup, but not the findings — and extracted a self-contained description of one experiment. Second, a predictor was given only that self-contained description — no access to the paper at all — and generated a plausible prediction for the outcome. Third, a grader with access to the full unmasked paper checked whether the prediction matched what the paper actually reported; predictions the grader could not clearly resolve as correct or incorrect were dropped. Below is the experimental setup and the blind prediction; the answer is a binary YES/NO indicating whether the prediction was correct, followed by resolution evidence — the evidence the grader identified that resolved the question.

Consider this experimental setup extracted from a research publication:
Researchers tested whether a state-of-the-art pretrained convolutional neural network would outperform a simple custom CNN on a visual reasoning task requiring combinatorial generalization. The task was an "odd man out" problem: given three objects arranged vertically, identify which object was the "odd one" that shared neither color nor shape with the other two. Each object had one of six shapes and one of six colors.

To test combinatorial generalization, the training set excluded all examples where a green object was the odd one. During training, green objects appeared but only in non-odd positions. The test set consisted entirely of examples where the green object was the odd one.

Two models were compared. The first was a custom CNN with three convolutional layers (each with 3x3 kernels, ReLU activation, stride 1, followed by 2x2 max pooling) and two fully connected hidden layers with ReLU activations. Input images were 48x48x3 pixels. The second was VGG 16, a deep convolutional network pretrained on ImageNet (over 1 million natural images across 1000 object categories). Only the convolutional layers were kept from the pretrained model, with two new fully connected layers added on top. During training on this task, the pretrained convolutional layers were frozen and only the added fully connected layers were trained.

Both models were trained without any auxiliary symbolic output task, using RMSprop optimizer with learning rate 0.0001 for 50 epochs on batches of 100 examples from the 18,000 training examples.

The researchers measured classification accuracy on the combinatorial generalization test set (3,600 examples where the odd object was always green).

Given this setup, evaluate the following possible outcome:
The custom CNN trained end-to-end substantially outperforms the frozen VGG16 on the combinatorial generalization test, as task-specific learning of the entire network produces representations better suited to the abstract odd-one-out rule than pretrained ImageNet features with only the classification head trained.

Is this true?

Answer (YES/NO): NO